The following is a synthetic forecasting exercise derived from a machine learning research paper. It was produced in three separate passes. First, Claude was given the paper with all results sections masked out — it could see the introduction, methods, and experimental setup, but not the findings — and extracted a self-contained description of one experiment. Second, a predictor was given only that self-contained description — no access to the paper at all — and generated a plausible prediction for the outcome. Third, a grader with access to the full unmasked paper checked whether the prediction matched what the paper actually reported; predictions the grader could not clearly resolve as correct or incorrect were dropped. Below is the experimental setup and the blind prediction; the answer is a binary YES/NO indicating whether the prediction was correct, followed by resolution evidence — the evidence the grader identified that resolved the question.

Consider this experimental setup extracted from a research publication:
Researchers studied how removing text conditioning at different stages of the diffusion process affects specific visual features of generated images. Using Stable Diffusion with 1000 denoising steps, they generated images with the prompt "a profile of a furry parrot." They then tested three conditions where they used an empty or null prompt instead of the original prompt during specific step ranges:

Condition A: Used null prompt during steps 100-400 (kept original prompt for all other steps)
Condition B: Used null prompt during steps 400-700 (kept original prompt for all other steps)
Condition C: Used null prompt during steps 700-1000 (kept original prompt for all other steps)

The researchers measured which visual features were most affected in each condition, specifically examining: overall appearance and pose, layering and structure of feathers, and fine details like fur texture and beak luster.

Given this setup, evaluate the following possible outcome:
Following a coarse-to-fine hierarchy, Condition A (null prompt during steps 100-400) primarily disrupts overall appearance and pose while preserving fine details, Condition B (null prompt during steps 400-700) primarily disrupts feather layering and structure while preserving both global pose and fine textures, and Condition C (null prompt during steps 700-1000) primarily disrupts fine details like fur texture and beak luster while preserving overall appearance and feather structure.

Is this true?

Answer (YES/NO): YES